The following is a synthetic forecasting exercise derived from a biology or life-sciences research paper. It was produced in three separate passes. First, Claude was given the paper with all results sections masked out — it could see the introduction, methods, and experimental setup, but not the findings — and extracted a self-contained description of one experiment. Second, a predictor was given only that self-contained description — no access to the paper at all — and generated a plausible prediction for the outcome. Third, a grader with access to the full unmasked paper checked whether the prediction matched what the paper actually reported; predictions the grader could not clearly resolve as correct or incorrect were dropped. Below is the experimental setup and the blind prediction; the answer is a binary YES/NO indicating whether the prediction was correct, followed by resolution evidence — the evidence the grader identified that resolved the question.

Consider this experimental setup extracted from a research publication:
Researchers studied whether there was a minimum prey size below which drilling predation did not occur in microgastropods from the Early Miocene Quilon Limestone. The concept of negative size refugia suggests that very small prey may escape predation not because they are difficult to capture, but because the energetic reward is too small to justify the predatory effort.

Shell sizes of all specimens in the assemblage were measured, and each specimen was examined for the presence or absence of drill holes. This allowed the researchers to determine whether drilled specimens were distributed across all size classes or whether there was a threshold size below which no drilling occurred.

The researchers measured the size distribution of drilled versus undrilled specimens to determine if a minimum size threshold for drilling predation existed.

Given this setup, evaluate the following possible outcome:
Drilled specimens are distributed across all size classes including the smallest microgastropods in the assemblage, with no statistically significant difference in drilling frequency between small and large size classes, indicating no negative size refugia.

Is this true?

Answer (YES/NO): NO